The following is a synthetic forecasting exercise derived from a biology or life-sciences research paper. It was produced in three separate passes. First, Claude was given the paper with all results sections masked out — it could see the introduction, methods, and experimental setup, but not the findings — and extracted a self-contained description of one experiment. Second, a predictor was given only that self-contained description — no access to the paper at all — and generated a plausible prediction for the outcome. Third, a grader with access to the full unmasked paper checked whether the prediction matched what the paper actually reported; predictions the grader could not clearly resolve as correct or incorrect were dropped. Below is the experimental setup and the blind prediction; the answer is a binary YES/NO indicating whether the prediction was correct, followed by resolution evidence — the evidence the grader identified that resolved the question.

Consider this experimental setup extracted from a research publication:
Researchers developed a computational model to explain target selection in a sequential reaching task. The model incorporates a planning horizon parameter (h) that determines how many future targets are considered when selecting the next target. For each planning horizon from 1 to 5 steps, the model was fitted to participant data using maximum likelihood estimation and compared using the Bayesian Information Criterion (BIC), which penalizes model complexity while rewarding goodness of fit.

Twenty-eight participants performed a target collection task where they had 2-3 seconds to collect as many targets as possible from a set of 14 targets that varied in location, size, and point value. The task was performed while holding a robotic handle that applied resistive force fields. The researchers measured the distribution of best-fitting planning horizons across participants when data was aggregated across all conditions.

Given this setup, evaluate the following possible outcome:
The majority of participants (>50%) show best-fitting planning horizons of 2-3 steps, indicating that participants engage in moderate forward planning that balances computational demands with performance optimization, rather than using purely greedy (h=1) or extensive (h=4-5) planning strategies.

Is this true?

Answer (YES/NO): NO